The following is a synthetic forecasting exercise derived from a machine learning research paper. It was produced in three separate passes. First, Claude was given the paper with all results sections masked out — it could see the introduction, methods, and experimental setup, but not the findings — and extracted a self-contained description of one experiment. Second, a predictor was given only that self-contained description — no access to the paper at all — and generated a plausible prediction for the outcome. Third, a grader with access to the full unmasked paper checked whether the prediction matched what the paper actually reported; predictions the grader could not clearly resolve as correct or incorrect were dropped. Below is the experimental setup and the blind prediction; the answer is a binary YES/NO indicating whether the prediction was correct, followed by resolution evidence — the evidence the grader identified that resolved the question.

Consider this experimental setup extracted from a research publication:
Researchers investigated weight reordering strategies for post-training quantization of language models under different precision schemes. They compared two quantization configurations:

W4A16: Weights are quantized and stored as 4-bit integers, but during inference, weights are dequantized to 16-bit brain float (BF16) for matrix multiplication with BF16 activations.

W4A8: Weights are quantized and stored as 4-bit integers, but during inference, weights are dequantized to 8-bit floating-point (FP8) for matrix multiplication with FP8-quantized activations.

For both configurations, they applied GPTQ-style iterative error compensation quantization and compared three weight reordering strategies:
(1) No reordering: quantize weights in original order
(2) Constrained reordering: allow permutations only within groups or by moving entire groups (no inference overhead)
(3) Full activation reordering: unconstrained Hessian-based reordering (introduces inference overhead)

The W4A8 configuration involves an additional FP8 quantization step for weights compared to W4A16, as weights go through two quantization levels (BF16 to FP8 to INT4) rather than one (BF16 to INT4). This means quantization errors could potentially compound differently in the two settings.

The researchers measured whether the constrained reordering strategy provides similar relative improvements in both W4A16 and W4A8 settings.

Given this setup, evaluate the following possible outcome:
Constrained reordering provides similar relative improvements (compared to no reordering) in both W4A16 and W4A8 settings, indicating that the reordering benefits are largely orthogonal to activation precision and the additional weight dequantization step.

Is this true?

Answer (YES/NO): NO